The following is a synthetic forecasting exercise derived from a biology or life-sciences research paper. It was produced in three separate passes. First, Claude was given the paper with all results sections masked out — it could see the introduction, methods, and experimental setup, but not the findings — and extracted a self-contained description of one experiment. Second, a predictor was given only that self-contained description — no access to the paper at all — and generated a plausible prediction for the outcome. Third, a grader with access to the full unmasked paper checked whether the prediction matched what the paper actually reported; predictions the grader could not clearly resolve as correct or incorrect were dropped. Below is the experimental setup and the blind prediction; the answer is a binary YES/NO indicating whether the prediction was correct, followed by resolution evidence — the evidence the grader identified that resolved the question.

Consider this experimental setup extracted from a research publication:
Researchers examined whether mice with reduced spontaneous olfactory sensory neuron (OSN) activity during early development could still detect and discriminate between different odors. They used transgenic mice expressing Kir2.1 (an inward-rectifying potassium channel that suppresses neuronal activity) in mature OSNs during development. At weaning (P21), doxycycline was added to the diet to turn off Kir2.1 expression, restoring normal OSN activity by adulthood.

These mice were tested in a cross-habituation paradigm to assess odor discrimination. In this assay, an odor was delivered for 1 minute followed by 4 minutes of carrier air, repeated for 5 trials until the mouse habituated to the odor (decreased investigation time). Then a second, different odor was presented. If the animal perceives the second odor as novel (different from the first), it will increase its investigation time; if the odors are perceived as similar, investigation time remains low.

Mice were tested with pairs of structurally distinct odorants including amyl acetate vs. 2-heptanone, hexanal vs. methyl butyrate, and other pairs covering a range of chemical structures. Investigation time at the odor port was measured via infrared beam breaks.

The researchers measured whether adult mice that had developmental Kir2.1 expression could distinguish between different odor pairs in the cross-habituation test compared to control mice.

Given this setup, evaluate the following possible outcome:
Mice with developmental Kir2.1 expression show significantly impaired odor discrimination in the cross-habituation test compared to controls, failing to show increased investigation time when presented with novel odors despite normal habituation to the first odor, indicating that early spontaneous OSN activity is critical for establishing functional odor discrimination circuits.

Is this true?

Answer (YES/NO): NO